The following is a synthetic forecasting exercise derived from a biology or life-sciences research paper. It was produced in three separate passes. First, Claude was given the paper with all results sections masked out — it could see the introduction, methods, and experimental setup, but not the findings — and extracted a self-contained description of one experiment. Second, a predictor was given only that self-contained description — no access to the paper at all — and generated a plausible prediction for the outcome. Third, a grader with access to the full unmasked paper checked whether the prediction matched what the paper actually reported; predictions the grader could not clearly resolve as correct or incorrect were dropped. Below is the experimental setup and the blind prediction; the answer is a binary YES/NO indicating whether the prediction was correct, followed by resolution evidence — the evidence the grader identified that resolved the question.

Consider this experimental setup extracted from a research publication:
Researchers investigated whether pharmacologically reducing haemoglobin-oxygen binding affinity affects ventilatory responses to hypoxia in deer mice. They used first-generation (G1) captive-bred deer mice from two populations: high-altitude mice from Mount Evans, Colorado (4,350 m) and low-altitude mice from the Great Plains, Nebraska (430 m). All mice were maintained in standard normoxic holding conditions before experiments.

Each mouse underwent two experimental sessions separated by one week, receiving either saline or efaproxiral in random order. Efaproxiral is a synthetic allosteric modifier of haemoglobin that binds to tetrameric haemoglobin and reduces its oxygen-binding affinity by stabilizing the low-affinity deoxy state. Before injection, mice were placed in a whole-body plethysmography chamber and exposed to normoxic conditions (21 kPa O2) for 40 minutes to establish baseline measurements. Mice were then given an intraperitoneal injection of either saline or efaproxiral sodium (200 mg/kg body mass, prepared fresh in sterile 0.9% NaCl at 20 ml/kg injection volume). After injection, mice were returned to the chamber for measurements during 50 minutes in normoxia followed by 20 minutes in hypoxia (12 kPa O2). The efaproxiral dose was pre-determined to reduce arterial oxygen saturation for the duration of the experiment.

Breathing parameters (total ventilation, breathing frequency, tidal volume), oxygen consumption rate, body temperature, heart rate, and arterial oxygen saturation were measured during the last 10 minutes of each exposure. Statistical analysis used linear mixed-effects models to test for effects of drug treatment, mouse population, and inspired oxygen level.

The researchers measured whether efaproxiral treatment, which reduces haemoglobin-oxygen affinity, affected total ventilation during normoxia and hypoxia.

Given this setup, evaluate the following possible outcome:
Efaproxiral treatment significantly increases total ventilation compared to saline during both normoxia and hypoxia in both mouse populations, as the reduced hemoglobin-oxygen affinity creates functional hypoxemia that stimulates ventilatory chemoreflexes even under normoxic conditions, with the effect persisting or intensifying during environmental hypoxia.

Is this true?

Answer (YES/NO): NO